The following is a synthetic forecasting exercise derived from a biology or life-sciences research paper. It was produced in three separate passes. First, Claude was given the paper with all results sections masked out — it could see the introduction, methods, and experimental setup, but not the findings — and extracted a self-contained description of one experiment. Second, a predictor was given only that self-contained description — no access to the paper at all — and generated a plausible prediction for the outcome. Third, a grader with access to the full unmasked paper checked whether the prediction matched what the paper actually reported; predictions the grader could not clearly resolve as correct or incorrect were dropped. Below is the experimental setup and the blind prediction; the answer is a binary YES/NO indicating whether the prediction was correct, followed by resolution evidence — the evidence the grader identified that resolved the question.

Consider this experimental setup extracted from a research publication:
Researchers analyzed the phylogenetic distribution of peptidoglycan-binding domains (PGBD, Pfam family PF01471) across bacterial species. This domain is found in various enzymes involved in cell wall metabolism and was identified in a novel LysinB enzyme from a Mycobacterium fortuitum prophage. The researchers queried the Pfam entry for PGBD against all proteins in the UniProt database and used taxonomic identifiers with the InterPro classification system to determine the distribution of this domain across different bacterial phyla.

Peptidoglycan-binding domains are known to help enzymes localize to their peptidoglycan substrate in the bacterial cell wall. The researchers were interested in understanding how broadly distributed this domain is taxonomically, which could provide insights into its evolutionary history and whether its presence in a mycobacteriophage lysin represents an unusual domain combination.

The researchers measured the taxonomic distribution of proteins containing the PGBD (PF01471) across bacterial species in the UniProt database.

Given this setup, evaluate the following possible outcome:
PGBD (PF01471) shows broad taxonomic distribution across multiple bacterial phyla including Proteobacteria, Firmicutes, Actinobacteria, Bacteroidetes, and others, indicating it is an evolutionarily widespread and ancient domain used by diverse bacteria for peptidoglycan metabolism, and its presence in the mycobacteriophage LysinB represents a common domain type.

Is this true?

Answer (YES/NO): NO